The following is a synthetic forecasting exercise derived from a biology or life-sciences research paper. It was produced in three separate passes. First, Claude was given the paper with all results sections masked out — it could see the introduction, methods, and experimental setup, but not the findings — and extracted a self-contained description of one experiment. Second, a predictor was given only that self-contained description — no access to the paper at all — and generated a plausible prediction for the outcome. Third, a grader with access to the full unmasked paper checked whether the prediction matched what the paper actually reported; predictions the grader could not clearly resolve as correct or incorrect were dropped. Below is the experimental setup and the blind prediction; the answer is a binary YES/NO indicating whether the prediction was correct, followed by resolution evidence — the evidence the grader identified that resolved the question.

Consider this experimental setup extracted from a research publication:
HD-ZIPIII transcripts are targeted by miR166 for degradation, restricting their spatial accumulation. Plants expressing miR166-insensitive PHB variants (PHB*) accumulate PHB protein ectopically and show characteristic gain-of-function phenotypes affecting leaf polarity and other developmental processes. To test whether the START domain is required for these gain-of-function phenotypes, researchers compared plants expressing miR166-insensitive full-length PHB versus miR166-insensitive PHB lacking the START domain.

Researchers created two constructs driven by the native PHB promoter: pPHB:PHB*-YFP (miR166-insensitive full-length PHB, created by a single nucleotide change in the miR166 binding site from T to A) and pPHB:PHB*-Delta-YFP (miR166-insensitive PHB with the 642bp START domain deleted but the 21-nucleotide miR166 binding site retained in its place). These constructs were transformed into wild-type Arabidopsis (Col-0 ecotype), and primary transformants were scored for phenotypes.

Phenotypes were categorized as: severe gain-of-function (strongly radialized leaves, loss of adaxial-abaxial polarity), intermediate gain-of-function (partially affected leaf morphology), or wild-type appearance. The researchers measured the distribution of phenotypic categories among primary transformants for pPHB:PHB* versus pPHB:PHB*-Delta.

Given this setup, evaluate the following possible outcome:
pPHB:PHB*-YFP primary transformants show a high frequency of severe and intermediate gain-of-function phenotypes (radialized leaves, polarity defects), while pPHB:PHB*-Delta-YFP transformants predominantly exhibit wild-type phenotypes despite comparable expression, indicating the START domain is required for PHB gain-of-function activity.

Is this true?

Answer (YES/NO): YES